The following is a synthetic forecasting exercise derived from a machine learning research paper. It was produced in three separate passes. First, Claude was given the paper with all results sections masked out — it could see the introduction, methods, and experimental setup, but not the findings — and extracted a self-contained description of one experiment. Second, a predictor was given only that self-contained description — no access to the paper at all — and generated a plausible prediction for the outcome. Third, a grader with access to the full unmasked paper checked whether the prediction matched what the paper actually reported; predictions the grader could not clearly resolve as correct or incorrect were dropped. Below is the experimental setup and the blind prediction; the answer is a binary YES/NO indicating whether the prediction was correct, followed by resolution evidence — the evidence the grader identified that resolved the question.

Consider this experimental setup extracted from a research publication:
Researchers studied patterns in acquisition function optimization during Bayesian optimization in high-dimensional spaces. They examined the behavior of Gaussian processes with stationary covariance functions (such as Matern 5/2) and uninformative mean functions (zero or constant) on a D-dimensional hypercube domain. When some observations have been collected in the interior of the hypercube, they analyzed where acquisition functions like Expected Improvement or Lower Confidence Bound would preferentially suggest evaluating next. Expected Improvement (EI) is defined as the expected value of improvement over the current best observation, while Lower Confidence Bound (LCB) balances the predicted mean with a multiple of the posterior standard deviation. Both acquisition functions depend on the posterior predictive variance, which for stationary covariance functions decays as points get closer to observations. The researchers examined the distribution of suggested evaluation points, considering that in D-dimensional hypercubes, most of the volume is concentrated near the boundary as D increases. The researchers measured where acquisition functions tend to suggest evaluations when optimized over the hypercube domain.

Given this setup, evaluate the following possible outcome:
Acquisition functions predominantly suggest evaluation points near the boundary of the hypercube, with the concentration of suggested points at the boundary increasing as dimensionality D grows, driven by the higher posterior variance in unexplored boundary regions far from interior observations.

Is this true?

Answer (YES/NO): NO